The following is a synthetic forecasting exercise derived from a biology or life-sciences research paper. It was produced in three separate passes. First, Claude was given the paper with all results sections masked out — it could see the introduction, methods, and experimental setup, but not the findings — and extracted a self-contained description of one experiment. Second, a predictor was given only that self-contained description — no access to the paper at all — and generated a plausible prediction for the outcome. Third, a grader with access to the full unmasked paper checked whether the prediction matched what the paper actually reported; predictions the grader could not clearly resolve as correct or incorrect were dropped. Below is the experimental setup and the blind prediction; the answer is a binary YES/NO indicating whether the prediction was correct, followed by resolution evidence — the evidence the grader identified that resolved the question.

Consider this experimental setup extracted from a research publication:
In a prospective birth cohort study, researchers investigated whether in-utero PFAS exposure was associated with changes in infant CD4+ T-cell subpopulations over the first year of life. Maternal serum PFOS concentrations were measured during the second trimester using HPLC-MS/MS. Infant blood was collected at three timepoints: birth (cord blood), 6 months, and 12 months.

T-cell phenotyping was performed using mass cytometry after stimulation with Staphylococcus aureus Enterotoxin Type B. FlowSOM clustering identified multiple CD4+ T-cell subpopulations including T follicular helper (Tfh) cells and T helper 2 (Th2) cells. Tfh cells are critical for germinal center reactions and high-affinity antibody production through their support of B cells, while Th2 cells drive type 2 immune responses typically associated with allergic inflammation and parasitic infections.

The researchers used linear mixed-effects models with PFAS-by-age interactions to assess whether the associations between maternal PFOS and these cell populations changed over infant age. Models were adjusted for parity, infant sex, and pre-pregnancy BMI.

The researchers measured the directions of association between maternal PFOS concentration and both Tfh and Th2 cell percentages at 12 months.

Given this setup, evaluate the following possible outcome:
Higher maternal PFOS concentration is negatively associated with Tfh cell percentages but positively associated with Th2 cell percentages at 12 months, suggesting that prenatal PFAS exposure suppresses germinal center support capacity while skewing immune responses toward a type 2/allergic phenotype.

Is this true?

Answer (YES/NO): YES